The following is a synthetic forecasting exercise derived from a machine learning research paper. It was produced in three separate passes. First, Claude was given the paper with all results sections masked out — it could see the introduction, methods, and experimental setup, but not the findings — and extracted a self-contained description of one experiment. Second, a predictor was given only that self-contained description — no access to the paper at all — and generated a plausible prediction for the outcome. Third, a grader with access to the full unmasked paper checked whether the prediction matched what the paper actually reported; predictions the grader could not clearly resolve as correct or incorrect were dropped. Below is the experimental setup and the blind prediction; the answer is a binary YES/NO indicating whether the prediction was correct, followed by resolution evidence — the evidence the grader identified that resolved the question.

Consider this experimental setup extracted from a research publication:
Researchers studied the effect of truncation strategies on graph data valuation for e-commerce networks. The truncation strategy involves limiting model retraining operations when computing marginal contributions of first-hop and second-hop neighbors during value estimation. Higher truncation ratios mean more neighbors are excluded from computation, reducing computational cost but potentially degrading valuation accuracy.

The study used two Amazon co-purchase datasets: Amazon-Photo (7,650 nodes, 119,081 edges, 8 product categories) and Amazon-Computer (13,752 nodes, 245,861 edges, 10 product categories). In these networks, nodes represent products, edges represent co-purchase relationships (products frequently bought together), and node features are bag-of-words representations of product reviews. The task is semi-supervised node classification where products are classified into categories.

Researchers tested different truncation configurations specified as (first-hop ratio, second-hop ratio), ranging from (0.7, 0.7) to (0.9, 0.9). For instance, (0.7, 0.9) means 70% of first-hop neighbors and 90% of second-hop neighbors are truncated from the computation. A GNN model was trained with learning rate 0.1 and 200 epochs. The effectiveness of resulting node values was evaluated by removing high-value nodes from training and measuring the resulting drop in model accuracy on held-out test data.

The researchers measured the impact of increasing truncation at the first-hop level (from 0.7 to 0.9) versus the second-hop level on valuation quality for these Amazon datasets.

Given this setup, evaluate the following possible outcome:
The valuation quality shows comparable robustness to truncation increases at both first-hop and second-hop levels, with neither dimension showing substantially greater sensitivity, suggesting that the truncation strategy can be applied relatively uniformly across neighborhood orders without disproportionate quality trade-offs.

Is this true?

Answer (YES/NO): YES